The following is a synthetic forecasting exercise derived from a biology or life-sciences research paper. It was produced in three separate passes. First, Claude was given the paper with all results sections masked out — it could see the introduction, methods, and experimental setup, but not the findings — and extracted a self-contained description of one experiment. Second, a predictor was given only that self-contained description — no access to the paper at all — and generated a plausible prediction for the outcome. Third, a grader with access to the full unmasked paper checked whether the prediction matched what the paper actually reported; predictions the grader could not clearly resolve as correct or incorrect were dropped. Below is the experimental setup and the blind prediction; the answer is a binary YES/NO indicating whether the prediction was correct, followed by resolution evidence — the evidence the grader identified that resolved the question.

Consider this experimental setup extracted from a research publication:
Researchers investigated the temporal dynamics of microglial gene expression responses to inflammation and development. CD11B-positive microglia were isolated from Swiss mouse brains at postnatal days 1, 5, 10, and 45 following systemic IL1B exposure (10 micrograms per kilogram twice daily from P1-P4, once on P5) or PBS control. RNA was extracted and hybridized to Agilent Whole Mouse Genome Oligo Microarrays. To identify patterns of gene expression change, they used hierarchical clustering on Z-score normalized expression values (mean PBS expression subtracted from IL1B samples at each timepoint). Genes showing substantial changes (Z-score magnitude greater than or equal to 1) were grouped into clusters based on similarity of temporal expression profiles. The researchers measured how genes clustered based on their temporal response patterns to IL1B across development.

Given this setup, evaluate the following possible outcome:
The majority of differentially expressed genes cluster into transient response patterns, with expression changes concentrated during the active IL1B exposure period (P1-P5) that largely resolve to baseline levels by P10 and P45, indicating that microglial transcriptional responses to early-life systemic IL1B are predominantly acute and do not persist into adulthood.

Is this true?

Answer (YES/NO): NO